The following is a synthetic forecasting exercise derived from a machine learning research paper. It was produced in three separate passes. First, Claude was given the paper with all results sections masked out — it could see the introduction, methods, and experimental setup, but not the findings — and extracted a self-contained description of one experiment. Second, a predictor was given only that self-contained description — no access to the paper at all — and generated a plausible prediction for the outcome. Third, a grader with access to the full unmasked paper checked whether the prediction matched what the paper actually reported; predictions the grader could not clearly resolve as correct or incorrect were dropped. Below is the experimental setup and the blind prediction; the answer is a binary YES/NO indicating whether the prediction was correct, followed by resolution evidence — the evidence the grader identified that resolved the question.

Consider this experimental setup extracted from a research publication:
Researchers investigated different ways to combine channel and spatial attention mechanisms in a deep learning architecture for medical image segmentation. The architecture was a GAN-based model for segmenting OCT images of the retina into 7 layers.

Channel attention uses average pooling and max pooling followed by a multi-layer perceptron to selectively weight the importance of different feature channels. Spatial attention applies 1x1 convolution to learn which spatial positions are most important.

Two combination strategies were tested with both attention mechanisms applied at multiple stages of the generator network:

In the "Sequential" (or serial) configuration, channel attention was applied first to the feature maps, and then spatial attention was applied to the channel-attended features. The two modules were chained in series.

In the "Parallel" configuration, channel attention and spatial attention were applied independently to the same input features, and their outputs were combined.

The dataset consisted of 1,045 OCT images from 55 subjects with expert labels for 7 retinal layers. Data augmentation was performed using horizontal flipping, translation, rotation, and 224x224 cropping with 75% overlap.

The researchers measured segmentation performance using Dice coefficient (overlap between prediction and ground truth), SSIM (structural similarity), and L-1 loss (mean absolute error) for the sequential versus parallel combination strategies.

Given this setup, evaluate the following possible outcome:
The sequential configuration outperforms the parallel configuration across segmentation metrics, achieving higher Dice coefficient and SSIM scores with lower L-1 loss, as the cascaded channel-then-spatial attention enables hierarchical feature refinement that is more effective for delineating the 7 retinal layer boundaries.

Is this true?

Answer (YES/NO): YES